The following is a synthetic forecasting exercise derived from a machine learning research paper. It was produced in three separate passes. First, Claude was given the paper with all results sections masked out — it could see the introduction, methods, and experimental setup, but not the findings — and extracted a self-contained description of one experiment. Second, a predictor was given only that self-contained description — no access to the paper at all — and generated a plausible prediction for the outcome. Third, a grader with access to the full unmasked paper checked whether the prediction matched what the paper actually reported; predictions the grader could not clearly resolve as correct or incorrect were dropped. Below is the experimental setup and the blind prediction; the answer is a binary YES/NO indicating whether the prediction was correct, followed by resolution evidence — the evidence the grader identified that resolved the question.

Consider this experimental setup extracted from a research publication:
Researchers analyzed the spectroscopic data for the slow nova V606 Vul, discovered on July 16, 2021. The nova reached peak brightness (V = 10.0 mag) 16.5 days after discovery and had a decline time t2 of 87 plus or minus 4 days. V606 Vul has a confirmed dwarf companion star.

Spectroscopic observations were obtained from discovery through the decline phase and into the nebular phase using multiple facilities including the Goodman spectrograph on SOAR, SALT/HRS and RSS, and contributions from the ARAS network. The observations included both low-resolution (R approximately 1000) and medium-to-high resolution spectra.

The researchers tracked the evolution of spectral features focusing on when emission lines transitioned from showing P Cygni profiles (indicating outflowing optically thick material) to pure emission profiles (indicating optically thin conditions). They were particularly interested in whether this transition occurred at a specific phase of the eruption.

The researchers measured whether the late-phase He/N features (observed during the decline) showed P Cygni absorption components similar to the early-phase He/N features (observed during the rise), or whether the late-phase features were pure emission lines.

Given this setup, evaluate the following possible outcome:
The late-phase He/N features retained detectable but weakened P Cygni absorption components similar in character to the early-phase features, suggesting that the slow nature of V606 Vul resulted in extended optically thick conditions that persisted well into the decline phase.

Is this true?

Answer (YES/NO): NO